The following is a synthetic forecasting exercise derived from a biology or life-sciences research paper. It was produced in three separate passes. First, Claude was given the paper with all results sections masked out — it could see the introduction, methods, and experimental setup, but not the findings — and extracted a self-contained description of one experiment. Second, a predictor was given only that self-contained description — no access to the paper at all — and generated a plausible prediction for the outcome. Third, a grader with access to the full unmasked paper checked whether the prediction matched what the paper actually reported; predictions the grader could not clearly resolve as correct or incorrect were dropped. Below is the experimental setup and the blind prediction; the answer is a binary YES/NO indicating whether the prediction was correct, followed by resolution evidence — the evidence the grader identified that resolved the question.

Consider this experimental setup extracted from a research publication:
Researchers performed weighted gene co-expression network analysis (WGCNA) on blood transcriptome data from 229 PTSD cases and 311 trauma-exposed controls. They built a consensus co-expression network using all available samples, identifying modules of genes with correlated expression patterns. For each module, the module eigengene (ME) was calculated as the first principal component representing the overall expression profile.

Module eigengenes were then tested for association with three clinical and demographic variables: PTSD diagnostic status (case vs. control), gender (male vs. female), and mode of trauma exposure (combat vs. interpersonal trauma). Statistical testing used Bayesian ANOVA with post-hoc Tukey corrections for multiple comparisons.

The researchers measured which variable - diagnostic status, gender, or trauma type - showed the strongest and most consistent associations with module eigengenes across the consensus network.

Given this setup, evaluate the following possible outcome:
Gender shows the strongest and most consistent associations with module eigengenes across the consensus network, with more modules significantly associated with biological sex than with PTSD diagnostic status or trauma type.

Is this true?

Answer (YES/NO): NO